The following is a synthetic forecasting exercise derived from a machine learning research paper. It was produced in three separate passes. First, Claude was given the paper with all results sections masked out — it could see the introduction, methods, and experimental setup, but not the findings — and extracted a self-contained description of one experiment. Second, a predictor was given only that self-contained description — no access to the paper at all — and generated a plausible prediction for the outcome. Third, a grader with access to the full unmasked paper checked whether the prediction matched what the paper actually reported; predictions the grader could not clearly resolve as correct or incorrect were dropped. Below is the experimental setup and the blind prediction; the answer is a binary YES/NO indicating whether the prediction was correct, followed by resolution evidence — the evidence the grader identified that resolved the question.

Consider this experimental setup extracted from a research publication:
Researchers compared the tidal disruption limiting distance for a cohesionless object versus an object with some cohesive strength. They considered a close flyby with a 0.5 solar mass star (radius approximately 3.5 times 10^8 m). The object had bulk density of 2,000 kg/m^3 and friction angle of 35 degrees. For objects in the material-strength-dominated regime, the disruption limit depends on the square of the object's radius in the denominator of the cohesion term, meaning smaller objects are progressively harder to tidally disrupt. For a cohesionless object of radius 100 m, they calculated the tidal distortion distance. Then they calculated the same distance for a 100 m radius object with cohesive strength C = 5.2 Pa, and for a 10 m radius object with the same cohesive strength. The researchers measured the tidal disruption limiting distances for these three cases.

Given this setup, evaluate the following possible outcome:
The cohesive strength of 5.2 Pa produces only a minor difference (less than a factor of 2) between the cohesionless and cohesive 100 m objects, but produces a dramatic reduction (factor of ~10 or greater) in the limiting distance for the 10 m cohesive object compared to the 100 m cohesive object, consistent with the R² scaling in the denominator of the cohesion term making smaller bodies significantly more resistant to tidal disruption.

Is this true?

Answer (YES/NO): NO